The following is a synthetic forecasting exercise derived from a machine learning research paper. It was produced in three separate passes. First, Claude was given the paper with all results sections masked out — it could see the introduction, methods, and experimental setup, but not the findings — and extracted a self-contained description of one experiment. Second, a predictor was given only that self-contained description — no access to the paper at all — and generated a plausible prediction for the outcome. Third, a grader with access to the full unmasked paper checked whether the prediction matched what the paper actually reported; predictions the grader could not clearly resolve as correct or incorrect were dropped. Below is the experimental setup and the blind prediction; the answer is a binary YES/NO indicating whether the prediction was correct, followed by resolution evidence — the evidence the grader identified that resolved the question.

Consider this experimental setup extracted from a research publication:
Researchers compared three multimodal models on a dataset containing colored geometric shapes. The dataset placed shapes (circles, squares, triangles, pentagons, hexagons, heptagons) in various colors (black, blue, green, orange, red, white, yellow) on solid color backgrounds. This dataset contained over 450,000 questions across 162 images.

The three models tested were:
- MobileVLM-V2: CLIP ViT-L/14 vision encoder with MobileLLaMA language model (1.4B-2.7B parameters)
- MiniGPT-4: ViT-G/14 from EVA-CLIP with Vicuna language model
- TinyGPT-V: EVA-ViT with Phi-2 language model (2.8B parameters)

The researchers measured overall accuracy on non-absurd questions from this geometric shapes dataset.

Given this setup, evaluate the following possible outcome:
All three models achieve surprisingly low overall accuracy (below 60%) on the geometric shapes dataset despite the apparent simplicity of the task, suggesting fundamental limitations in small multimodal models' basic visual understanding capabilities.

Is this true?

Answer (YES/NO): YES